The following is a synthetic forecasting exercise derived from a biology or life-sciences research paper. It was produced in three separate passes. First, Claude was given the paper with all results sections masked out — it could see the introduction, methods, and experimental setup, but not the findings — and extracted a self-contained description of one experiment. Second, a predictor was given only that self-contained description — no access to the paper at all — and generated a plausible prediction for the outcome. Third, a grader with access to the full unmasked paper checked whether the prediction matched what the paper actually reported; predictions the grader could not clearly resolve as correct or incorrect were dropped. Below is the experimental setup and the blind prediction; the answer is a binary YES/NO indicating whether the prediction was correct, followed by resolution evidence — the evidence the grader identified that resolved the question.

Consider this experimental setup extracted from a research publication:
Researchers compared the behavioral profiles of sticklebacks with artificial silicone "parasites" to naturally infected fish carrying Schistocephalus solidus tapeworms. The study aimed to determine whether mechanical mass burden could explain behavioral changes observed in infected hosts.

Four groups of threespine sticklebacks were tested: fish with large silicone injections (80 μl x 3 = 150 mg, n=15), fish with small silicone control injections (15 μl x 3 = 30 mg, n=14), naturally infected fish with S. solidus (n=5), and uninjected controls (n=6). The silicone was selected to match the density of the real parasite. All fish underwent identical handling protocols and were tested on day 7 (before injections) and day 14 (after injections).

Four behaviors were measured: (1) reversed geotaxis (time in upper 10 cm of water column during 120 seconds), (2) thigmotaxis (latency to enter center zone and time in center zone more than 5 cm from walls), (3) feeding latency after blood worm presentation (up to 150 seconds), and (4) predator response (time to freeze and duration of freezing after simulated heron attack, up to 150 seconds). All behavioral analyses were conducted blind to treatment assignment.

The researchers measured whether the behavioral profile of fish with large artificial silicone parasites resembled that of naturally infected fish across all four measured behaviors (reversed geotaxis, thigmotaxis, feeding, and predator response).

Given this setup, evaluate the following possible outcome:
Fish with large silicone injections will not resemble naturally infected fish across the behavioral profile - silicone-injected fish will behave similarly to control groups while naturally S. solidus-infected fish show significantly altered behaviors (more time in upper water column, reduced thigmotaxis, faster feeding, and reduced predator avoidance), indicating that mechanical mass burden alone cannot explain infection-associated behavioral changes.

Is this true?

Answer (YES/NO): NO